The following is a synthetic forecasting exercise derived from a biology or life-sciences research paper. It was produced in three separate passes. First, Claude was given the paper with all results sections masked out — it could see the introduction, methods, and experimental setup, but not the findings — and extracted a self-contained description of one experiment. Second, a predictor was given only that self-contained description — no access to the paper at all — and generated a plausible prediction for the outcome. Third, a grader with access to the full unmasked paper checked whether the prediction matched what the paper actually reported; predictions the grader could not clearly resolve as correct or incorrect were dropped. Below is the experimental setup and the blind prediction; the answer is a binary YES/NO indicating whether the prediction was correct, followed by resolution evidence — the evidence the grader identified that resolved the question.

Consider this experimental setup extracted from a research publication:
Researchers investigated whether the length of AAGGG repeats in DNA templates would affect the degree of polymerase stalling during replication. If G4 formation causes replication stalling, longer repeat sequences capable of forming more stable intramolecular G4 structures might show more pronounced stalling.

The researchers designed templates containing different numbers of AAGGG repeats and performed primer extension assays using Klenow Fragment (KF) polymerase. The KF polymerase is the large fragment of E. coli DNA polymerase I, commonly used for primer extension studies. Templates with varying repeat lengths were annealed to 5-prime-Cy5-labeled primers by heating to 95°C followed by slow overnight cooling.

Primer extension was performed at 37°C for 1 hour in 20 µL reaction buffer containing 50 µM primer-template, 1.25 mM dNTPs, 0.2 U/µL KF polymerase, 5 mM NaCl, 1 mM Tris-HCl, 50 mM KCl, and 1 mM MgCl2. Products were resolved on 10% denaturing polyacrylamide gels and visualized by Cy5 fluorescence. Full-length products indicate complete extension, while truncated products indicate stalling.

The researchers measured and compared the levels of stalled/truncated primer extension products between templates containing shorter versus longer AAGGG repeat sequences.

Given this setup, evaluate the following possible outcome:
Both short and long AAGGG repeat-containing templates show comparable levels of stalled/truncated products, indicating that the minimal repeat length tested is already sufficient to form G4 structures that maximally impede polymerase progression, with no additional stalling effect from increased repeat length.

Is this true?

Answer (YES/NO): NO